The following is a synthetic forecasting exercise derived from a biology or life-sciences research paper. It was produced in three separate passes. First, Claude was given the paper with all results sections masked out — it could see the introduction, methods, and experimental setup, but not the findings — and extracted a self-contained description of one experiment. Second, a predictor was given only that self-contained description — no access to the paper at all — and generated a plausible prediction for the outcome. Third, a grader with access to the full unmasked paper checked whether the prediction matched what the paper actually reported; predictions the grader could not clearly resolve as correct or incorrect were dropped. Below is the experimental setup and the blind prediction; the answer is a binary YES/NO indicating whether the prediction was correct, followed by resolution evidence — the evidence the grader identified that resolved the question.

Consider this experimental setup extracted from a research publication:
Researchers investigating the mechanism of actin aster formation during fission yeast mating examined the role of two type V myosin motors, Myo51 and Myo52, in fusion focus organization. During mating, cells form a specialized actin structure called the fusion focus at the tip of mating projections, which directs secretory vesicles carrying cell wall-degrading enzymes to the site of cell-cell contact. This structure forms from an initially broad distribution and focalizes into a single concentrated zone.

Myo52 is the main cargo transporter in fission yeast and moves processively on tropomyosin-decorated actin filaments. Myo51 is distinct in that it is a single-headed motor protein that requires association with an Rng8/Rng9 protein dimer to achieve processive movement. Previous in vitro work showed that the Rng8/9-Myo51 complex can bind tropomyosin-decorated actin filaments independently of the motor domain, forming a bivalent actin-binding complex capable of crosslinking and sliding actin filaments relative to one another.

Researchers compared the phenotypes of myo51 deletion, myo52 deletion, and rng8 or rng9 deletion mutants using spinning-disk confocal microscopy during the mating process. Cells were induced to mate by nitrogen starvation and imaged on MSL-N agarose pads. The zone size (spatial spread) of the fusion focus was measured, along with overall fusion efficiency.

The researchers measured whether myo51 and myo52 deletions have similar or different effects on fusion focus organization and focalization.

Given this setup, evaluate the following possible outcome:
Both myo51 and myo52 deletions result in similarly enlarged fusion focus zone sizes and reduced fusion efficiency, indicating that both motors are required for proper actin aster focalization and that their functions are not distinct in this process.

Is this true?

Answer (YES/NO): NO